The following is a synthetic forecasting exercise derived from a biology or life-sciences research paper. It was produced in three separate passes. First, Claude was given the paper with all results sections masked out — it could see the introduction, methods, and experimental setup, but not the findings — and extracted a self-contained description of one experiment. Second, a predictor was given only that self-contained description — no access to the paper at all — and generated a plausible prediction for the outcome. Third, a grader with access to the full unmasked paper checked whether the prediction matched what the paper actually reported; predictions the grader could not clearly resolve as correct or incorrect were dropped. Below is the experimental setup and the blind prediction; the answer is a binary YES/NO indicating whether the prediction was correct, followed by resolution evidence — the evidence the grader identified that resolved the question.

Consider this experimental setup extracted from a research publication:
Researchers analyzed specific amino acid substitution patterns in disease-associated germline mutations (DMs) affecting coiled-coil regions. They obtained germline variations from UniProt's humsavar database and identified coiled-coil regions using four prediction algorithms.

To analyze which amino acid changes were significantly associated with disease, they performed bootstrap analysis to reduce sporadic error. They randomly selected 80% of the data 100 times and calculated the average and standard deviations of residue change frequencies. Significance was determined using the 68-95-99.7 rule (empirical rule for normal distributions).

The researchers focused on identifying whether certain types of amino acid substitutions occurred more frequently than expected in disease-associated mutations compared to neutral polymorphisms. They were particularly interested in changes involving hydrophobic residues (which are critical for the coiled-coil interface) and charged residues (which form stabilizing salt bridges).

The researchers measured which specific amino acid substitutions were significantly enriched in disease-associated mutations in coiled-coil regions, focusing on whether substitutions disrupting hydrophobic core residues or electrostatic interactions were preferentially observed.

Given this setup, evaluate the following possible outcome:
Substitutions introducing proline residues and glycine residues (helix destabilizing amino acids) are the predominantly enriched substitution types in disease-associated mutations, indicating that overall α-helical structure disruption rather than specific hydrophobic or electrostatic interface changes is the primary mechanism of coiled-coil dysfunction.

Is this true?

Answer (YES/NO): NO